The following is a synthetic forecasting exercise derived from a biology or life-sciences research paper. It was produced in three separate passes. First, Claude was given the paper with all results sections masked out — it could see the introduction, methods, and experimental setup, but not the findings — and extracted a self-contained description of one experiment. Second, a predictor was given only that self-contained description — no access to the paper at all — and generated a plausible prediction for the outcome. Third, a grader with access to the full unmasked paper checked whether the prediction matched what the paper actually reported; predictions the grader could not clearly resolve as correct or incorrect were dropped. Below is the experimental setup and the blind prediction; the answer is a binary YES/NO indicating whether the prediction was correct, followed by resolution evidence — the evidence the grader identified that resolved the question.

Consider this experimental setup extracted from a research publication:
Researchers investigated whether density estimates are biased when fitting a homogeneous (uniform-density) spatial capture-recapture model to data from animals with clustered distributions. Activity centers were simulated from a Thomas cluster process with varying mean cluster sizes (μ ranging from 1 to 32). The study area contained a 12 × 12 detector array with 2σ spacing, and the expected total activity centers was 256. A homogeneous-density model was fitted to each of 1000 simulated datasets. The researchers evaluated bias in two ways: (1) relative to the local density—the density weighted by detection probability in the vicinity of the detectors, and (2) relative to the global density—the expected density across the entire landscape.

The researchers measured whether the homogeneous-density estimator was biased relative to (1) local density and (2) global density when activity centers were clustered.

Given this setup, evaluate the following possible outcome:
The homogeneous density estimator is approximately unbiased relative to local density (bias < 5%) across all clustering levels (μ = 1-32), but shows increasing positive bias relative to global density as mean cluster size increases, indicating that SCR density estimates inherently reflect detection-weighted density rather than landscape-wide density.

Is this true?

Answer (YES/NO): NO